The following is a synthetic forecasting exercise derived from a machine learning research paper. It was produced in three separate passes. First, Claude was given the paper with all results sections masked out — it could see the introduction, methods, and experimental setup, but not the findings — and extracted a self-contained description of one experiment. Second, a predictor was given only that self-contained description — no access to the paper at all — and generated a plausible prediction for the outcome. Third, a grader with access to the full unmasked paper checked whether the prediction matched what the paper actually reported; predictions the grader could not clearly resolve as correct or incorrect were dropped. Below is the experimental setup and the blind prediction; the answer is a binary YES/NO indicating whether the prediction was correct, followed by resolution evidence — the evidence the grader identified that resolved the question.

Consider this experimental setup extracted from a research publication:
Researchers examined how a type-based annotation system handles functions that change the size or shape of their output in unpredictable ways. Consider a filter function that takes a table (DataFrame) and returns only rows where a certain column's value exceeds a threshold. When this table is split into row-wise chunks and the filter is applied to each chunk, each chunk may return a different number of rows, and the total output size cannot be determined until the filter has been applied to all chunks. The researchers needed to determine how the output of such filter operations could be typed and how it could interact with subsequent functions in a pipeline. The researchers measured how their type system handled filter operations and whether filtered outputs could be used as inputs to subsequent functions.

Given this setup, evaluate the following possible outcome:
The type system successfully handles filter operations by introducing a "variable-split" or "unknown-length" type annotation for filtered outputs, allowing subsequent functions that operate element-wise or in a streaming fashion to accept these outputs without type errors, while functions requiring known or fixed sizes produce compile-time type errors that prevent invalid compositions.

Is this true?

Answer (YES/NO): NO